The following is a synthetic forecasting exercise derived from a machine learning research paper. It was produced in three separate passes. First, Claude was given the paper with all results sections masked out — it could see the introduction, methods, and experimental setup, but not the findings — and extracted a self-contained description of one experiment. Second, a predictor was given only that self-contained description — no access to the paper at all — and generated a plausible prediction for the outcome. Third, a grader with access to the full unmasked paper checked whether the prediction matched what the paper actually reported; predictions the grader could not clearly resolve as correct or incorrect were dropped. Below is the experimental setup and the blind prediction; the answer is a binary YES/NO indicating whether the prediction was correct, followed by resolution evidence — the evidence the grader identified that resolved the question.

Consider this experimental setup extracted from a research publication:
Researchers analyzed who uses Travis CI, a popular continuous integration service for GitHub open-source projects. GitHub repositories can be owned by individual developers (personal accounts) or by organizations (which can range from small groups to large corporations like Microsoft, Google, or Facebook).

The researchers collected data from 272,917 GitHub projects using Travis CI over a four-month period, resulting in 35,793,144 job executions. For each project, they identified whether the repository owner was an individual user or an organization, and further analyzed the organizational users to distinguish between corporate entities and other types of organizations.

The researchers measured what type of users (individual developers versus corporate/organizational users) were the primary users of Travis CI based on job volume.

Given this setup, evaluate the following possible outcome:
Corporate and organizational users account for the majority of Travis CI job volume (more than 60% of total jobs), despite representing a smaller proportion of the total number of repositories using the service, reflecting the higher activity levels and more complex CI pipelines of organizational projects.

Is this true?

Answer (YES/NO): NO